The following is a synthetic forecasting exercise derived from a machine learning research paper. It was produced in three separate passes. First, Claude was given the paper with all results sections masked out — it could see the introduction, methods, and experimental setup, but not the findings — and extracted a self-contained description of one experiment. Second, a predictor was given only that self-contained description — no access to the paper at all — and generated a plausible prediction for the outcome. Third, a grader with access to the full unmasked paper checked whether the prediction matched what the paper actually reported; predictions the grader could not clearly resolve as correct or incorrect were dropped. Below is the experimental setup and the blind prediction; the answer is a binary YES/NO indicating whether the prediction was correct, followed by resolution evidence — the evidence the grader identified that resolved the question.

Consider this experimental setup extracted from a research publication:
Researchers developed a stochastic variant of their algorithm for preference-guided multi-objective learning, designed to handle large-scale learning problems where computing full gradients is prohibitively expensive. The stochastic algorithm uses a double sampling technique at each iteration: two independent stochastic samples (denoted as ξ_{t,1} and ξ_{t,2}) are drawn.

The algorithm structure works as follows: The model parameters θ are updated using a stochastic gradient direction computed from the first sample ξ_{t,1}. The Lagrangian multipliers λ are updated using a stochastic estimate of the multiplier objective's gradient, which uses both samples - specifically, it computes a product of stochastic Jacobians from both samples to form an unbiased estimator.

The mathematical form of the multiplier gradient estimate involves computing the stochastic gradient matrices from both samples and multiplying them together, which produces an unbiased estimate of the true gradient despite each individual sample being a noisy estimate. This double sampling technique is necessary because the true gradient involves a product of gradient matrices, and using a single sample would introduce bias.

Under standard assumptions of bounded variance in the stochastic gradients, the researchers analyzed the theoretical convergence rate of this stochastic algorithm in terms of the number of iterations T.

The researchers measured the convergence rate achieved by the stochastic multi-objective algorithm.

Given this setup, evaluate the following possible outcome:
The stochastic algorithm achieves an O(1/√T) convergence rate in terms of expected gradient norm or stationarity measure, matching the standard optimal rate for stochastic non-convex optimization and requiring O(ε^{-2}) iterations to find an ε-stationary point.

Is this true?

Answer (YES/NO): YES